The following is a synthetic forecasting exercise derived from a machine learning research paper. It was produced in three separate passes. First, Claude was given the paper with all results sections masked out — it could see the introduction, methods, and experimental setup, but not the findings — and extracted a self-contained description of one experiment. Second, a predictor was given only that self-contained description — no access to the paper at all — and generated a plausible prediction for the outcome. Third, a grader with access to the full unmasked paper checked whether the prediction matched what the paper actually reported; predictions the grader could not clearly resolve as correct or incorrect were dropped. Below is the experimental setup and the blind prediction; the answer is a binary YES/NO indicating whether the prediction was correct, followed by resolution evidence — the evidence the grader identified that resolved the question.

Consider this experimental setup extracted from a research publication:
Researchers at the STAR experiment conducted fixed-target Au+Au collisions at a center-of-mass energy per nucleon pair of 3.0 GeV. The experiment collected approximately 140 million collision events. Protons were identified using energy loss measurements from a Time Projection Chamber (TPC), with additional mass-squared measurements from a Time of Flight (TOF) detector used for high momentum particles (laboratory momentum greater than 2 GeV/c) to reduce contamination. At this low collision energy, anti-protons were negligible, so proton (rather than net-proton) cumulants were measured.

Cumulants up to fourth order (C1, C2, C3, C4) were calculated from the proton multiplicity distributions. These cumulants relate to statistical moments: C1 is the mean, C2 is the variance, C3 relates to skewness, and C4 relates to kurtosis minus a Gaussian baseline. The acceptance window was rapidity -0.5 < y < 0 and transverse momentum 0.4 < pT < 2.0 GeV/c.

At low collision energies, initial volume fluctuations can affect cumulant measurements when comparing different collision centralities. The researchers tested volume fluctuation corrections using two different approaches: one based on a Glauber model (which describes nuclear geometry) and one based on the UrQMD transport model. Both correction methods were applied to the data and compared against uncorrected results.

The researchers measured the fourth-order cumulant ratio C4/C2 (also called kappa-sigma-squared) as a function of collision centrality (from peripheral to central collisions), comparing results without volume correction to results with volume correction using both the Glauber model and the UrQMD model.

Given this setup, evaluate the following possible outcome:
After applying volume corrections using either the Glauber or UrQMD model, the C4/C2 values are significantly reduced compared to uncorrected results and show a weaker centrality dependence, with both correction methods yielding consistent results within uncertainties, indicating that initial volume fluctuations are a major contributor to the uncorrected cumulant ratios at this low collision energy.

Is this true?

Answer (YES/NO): NO